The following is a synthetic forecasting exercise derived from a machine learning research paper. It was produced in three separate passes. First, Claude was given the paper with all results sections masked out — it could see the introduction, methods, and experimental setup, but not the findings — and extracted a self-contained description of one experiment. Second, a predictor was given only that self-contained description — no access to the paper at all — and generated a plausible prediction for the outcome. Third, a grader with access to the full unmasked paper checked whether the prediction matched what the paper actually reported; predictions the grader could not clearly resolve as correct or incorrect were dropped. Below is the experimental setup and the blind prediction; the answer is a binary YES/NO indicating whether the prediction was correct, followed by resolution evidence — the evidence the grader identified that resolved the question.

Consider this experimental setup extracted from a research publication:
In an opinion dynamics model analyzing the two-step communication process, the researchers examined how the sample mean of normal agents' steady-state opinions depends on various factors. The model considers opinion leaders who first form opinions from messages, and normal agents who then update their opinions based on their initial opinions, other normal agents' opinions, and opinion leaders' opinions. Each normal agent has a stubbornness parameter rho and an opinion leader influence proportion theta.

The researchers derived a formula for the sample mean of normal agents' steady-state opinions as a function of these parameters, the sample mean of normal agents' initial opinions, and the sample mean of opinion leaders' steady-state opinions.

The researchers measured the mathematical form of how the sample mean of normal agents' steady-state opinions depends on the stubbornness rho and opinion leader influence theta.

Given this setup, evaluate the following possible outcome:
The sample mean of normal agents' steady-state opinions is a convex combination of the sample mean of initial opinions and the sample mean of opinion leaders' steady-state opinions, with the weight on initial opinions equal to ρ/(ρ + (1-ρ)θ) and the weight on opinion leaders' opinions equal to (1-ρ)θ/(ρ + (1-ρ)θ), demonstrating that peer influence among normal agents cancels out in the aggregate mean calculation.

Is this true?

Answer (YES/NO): NO